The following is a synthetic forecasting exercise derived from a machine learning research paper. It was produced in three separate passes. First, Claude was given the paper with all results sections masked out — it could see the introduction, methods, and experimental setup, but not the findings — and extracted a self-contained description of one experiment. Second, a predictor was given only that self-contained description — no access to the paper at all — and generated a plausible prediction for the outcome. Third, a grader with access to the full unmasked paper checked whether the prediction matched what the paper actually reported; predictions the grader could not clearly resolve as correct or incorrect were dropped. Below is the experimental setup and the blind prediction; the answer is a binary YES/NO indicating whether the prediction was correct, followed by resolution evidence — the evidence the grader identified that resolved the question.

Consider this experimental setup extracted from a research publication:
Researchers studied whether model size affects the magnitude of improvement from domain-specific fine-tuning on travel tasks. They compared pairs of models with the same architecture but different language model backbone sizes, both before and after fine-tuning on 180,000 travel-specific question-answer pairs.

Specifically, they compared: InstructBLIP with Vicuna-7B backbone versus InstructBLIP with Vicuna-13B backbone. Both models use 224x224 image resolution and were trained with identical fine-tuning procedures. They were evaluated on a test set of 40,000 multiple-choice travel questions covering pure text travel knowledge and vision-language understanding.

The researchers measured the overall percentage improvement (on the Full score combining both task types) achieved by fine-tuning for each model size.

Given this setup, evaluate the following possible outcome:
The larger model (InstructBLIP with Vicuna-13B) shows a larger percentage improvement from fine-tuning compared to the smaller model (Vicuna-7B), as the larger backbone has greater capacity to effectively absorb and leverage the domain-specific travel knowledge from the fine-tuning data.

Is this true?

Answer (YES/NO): NO